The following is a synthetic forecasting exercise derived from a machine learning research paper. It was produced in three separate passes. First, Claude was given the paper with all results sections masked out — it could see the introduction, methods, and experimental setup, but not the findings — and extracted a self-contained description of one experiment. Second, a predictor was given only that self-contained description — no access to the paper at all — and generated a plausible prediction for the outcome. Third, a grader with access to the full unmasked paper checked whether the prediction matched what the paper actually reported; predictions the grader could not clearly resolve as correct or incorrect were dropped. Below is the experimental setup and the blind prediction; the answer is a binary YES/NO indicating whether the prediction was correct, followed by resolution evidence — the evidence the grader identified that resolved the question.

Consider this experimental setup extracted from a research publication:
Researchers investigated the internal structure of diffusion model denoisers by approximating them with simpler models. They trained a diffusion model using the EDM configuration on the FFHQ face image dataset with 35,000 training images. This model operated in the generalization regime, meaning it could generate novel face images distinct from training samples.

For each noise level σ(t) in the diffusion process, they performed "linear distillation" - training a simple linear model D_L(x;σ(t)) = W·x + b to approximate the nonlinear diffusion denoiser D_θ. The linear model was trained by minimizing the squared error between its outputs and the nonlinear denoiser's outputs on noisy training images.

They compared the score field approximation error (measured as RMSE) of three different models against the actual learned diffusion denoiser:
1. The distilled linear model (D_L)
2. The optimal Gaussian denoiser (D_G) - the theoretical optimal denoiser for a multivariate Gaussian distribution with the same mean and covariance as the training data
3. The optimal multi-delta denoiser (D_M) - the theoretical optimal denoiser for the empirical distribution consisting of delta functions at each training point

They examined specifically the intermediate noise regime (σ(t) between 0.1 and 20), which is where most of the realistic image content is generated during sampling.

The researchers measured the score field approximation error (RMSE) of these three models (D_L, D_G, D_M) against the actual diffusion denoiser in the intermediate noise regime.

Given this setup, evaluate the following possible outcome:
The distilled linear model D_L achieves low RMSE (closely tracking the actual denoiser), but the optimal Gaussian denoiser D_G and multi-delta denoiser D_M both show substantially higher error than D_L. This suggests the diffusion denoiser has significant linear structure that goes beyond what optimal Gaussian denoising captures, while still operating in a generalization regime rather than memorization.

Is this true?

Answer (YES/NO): NO